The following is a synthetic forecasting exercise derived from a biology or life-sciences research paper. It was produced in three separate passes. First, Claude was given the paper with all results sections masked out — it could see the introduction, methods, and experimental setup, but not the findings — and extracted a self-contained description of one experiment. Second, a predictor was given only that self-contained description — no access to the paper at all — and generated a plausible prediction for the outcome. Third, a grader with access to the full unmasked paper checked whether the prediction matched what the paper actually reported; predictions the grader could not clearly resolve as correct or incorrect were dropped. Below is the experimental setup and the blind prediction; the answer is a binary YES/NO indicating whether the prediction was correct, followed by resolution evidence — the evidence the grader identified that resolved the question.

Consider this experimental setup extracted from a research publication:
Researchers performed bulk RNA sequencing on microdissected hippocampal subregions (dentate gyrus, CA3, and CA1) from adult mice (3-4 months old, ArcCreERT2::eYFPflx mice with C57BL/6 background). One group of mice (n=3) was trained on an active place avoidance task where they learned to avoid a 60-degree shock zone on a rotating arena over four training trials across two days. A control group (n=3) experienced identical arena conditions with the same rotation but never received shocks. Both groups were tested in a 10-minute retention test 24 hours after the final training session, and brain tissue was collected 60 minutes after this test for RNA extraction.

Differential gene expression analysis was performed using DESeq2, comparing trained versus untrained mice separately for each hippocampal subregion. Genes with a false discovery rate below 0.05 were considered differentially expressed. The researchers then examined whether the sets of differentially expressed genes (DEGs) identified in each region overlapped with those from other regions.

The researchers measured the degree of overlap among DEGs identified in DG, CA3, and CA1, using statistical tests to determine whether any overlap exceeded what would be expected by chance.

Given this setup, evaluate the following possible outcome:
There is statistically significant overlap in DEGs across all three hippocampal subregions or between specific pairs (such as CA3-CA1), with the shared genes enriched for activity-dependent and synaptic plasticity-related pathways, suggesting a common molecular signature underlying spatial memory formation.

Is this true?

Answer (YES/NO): YES